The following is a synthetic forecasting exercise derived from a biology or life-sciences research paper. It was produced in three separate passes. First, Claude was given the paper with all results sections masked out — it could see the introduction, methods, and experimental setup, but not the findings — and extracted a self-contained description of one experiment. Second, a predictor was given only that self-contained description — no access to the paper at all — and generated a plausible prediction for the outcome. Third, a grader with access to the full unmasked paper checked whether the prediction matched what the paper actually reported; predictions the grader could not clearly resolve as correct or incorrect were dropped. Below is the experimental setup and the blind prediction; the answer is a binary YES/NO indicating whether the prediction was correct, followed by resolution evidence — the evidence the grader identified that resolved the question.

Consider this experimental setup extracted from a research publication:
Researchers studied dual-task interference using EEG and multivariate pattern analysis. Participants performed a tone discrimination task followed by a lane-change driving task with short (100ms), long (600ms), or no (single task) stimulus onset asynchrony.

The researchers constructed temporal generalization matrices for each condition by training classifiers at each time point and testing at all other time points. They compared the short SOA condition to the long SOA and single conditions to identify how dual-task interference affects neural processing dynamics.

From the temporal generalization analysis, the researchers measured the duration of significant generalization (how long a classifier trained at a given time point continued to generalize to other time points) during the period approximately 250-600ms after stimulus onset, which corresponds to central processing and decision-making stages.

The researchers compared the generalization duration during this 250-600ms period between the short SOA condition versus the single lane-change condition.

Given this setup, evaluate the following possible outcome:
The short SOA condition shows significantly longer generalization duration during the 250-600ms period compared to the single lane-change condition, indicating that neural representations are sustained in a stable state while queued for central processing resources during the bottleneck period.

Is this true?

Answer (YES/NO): NO